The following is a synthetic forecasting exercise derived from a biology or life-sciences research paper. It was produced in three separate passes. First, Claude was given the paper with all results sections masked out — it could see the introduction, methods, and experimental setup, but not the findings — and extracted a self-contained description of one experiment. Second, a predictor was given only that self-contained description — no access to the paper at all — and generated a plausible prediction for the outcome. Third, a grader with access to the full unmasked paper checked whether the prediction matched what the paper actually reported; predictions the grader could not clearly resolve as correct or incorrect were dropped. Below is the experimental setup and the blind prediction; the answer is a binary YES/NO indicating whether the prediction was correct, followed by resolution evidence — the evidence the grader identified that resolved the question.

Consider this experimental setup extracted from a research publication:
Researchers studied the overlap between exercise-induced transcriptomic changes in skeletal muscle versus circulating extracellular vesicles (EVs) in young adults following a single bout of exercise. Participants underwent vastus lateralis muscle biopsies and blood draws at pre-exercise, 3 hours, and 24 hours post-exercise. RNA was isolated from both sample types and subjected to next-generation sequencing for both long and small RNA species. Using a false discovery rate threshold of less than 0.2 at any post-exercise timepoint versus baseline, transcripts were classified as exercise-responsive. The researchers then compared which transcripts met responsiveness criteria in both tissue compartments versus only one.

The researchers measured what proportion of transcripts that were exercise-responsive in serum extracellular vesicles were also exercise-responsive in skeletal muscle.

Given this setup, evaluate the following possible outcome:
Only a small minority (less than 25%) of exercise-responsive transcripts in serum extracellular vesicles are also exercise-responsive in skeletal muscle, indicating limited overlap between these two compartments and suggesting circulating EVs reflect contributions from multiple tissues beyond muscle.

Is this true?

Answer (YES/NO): NO